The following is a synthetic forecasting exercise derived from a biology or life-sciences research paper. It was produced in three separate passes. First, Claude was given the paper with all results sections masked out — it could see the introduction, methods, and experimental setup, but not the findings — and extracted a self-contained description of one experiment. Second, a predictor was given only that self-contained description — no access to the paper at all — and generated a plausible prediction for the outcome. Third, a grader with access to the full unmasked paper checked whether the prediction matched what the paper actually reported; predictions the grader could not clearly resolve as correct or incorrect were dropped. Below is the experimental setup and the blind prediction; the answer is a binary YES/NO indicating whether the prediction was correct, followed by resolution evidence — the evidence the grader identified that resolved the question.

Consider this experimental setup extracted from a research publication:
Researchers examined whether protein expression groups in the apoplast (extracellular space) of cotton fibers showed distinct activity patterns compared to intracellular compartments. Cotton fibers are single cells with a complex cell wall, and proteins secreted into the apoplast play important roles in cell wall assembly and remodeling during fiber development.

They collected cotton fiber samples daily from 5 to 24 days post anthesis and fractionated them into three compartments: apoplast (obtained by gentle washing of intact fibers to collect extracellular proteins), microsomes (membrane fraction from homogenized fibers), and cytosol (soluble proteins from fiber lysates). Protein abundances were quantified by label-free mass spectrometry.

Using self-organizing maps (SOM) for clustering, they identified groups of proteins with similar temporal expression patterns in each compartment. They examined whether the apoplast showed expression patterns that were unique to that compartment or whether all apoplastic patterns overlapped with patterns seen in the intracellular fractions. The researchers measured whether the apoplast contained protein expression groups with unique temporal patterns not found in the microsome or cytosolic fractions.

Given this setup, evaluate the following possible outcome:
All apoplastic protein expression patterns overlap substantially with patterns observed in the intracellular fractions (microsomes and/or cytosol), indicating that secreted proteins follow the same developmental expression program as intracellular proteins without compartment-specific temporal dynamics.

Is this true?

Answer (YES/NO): NO